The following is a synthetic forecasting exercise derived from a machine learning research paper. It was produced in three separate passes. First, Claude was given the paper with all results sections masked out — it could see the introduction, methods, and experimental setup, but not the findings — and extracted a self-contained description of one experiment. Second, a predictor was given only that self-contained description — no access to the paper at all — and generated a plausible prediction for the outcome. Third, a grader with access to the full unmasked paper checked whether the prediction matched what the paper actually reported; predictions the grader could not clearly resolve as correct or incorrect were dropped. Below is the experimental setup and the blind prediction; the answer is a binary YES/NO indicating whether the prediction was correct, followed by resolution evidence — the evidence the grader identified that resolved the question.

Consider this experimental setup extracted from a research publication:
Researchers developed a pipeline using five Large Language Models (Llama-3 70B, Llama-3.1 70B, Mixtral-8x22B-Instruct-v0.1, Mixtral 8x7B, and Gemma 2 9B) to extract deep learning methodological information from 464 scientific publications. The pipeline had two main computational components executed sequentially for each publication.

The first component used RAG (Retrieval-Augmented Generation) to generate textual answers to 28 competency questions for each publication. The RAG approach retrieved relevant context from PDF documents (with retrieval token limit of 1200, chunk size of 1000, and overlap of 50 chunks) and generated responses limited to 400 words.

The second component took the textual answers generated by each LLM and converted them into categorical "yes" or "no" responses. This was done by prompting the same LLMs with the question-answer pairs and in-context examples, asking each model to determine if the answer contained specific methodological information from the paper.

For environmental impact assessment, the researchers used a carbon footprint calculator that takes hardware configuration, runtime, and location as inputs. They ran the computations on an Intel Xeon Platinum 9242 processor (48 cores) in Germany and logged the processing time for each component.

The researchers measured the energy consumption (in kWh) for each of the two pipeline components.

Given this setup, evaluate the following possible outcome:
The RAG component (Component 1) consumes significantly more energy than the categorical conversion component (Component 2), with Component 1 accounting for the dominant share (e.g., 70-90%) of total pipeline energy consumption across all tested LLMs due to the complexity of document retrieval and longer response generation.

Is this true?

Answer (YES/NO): YES